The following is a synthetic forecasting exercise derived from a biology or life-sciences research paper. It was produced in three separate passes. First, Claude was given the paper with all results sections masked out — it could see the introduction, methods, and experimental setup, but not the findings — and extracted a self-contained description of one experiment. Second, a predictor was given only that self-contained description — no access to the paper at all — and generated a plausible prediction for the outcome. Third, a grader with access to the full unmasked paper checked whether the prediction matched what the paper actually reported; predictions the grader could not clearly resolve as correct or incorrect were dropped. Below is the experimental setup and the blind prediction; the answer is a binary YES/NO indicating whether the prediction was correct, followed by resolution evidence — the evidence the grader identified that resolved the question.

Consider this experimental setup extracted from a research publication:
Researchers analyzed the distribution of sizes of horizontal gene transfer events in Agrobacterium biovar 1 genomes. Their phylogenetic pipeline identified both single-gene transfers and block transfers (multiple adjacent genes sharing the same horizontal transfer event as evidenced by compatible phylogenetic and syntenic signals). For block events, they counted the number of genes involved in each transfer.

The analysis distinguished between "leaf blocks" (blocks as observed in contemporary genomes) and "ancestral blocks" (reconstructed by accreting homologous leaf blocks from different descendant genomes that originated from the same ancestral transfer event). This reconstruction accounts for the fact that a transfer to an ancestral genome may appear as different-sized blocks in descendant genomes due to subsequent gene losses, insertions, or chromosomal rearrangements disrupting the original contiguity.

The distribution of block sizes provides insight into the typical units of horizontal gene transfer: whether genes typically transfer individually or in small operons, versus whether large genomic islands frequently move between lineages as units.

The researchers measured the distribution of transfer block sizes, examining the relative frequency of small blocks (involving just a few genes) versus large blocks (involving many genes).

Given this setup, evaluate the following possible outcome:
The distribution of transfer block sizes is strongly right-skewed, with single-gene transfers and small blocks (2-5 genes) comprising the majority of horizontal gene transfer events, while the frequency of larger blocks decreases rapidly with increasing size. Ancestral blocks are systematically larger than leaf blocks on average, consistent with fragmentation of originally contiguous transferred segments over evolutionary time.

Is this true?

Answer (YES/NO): YES